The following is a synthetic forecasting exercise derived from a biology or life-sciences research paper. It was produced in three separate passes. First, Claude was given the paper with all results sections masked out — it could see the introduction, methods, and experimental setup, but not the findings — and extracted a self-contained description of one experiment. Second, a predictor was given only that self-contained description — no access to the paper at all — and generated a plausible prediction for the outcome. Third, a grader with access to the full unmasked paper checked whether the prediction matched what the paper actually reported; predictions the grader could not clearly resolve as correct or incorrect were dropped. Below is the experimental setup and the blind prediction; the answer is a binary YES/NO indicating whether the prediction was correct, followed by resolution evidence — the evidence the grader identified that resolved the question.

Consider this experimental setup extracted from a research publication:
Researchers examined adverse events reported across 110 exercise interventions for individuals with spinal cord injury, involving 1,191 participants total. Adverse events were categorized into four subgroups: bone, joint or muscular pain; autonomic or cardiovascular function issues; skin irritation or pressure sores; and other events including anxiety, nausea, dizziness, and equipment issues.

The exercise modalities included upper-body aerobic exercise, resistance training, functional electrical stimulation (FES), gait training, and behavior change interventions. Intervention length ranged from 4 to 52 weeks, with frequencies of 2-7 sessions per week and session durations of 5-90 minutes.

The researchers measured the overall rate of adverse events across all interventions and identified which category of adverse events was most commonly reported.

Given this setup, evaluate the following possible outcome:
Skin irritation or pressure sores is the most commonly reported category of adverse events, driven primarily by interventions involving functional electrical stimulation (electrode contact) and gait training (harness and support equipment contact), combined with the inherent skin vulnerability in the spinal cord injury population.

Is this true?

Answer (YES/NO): YES